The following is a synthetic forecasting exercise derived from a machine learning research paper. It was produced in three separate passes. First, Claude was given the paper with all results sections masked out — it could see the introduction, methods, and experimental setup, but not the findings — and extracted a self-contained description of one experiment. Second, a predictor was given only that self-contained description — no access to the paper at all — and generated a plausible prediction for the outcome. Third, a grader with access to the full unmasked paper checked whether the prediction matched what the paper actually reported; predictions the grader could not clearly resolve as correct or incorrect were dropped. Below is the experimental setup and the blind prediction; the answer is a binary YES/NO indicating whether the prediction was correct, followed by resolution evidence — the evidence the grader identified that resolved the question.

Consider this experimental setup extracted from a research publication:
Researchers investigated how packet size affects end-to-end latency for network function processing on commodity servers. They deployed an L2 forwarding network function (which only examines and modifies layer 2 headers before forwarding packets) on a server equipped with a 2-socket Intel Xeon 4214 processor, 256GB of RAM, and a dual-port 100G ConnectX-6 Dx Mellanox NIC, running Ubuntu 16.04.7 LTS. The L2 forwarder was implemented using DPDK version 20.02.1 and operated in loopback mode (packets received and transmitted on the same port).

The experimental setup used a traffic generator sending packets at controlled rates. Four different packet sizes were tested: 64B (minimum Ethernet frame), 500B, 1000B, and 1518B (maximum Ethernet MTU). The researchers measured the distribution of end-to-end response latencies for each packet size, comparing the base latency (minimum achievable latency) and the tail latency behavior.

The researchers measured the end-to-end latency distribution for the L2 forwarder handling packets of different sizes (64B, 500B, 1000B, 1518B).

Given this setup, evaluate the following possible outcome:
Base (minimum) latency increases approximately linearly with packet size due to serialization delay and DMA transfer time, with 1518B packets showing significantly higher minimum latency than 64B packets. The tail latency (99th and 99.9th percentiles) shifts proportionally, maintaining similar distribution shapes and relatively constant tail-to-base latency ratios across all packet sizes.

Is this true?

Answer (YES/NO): NO